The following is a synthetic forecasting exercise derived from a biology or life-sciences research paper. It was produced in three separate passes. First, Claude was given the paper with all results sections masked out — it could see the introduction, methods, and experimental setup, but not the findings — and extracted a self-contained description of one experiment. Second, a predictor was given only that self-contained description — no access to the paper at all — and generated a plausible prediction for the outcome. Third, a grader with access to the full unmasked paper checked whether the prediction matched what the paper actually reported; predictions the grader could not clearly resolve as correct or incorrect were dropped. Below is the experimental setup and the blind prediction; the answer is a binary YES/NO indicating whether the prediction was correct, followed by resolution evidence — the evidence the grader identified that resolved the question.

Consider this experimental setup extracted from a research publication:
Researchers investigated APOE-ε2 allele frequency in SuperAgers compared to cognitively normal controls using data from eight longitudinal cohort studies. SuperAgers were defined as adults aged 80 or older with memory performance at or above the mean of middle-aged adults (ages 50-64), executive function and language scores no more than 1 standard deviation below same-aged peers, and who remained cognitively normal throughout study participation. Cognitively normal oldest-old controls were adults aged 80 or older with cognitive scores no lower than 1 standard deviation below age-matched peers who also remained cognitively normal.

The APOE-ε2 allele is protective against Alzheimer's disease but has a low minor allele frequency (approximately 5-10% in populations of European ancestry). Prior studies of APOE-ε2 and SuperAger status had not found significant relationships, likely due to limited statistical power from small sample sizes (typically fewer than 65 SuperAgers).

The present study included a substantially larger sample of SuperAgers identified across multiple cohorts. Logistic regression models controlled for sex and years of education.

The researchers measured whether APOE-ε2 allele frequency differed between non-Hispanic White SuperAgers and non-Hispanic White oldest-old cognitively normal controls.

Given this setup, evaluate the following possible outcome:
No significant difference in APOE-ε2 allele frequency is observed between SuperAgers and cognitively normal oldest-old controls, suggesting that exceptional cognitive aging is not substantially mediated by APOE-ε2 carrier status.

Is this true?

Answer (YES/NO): NO